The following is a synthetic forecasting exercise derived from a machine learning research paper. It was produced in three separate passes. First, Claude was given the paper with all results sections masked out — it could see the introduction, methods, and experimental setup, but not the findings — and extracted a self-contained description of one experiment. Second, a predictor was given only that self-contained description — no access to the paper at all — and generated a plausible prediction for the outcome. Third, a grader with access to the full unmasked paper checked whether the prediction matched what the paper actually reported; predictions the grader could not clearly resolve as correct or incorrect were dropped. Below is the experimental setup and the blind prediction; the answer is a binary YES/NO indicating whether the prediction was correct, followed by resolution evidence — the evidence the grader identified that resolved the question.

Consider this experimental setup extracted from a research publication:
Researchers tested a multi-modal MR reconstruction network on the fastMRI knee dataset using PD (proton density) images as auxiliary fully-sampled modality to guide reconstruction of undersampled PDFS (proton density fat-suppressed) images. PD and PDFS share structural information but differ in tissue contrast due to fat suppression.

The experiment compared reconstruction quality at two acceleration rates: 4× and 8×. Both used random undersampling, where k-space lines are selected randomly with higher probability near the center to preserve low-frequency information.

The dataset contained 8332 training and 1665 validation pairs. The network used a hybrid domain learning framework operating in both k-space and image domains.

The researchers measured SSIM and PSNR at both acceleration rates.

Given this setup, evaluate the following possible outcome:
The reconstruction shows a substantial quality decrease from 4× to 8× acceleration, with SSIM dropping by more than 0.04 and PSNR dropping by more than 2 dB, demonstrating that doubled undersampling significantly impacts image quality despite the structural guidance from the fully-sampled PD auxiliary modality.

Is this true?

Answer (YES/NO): NO